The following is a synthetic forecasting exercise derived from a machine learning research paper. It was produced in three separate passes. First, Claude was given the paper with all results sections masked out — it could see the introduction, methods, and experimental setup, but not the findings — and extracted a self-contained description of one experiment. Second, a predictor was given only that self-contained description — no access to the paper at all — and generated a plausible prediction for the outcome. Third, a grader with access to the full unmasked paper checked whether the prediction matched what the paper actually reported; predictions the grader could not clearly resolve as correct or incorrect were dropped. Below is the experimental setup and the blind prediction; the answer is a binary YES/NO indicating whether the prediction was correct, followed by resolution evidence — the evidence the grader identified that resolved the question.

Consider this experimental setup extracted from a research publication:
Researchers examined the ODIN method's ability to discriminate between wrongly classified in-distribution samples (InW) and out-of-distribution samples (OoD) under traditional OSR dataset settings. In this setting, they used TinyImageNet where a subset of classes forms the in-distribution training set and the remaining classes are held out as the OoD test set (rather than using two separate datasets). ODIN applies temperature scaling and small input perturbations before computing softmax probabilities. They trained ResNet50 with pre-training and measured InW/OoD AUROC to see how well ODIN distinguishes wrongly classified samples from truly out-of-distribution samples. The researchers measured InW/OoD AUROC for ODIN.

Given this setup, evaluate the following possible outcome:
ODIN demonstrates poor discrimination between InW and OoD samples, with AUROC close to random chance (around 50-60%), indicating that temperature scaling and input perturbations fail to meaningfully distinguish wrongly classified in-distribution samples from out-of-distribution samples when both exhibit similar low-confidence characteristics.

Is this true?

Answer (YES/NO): NO